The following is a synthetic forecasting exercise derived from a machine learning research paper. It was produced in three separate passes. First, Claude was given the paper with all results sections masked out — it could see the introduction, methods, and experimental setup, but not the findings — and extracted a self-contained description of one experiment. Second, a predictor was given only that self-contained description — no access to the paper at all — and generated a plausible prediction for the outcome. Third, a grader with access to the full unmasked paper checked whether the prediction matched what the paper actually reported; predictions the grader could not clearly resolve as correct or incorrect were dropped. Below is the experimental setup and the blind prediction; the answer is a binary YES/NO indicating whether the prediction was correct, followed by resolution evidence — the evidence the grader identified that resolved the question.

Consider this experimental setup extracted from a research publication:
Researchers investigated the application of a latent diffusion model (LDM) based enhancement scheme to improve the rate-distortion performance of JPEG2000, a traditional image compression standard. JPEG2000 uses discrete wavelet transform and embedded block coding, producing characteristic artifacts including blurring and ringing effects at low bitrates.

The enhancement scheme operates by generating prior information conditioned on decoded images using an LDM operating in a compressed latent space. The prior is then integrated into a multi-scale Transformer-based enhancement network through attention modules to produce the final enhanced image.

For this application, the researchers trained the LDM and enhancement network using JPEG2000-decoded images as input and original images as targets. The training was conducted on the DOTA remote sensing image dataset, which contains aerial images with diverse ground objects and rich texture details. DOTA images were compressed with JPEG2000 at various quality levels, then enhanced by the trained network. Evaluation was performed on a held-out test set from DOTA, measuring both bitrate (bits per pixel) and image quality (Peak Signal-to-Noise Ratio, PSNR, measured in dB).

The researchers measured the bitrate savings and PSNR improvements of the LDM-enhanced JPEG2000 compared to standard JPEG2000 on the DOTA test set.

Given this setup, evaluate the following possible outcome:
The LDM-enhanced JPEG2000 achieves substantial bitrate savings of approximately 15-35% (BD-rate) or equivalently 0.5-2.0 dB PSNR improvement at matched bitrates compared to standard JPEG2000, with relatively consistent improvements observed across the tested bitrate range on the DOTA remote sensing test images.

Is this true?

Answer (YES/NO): YES